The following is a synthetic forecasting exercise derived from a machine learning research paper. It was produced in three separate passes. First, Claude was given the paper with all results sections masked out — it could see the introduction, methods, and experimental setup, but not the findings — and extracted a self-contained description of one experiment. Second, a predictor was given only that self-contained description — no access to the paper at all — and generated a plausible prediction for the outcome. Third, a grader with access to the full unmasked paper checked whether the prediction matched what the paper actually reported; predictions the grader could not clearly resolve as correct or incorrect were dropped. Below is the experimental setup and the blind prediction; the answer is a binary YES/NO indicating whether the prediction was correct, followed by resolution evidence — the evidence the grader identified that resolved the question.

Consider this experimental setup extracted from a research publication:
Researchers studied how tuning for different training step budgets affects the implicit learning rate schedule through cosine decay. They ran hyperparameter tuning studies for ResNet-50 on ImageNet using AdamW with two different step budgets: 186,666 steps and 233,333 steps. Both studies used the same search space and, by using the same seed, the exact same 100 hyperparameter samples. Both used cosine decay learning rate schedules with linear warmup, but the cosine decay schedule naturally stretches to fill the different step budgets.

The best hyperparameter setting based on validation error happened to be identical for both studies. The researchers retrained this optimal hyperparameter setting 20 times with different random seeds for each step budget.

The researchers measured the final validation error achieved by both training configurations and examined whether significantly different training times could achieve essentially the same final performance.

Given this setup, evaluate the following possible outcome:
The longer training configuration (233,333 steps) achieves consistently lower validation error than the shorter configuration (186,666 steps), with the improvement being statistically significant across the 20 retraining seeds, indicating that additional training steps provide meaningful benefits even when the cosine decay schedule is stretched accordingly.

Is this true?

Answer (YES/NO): NO